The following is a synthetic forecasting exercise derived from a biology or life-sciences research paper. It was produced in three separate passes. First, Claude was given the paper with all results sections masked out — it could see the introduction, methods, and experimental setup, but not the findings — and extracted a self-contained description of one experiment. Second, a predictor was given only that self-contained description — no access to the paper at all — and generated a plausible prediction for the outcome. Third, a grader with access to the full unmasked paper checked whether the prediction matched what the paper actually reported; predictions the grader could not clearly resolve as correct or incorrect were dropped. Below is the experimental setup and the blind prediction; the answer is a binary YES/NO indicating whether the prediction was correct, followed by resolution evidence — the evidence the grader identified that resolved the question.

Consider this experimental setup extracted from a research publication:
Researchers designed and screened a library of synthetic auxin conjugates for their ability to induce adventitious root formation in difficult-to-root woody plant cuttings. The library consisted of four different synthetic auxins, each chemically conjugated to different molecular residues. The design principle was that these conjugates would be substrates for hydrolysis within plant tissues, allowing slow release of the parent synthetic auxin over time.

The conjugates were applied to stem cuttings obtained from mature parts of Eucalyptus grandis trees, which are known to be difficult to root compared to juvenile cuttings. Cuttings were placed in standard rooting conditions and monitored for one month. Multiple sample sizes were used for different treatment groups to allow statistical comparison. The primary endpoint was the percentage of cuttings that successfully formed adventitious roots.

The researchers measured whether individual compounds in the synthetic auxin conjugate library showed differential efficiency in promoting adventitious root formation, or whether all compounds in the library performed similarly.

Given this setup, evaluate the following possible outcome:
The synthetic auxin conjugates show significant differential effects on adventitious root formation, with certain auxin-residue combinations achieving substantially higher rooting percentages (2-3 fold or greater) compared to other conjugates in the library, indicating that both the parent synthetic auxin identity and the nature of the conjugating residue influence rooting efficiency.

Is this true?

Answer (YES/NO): YES